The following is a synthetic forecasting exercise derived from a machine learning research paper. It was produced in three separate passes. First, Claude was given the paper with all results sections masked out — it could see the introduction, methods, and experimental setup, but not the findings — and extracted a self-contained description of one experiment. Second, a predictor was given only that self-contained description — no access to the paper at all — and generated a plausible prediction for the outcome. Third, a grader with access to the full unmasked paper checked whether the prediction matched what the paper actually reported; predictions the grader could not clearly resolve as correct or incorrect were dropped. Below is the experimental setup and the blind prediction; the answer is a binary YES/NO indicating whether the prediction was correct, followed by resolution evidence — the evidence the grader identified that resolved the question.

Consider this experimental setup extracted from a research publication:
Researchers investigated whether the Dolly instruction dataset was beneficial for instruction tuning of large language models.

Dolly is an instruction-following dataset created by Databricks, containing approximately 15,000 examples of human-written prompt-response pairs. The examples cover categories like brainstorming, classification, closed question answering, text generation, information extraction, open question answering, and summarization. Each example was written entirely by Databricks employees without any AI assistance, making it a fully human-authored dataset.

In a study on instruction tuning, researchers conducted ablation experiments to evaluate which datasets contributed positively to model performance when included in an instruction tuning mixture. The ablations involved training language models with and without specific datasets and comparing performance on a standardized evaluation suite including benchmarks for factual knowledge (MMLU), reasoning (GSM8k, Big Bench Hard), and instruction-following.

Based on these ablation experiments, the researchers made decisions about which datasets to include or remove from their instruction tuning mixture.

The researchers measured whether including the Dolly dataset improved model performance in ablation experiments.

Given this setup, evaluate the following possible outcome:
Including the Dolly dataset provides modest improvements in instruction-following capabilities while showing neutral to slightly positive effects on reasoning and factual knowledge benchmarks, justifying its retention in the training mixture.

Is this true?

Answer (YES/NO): NO